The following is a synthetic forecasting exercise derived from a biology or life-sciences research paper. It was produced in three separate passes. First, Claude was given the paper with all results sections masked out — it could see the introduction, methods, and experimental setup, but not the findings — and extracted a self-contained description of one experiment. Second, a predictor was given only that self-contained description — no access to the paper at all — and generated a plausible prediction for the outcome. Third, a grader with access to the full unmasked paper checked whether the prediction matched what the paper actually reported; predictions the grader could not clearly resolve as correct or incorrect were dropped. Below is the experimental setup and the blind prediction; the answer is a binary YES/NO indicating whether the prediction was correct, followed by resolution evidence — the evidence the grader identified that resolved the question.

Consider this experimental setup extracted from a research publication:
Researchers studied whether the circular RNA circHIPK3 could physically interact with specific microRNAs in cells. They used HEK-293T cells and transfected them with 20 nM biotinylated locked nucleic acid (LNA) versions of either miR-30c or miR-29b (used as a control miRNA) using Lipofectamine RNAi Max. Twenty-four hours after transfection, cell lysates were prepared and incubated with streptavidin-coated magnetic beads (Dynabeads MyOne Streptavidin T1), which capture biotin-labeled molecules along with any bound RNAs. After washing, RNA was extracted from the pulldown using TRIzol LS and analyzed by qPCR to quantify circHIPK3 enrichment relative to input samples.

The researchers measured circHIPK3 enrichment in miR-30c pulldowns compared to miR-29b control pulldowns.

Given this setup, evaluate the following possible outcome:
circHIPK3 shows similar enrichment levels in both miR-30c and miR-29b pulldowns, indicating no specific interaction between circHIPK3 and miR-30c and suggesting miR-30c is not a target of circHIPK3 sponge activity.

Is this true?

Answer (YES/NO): NO